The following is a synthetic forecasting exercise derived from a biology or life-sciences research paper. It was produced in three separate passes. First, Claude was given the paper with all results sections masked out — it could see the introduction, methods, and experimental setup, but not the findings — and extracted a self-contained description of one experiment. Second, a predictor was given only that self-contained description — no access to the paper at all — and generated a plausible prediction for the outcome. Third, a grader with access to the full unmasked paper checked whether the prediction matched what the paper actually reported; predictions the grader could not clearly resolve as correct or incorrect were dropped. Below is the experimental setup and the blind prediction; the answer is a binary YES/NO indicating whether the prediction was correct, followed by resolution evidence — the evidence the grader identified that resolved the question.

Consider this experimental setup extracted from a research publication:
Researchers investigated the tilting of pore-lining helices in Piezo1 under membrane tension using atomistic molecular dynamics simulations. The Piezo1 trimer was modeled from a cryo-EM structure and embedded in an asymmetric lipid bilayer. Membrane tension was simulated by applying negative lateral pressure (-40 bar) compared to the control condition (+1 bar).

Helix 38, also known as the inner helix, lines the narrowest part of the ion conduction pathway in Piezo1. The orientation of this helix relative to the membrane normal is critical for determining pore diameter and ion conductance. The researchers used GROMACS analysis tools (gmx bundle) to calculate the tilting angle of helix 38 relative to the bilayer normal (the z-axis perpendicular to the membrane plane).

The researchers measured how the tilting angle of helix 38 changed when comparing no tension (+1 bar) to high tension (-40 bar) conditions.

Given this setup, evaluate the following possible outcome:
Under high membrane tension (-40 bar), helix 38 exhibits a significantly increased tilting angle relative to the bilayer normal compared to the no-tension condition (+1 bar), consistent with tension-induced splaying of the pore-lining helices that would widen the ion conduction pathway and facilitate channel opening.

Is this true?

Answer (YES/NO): YES